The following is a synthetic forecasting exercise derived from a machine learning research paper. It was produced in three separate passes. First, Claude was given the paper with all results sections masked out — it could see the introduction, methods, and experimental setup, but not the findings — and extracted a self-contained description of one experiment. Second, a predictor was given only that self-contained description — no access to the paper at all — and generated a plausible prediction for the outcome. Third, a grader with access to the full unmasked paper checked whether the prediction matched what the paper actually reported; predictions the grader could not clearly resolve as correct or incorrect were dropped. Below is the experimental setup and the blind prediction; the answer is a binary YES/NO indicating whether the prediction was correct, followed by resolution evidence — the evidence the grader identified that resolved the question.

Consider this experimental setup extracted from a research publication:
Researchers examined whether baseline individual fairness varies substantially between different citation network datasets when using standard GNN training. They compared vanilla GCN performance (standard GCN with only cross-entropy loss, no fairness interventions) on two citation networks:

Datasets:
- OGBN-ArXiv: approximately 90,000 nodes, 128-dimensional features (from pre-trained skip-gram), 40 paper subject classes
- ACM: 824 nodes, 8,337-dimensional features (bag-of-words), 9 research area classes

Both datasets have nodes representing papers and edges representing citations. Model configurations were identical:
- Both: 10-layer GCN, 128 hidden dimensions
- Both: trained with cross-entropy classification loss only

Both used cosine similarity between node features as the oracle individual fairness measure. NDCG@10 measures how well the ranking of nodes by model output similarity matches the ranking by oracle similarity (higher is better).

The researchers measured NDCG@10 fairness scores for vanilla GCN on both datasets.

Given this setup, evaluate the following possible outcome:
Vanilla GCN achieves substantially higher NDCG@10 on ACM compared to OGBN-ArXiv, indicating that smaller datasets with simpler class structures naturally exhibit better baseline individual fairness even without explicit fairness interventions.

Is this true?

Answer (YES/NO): NO